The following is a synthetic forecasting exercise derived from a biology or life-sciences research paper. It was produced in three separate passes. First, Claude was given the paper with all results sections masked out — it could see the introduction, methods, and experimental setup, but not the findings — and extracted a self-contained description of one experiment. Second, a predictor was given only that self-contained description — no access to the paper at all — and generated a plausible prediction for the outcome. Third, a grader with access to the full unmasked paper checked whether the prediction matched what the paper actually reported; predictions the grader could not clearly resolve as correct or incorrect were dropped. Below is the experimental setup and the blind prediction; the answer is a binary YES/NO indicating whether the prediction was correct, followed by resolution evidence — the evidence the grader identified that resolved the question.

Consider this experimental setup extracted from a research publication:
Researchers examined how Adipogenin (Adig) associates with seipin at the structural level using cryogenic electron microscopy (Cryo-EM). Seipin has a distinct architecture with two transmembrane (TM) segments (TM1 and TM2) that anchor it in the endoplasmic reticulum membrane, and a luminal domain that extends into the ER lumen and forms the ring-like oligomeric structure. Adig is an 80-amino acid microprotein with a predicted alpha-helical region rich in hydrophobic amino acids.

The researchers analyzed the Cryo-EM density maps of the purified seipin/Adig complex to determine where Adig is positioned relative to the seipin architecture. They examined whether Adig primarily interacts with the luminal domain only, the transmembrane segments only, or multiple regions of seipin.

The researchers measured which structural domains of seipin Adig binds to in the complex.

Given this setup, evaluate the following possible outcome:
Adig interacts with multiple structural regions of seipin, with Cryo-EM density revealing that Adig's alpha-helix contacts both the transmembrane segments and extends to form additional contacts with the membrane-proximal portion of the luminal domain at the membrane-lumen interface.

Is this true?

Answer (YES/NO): NO